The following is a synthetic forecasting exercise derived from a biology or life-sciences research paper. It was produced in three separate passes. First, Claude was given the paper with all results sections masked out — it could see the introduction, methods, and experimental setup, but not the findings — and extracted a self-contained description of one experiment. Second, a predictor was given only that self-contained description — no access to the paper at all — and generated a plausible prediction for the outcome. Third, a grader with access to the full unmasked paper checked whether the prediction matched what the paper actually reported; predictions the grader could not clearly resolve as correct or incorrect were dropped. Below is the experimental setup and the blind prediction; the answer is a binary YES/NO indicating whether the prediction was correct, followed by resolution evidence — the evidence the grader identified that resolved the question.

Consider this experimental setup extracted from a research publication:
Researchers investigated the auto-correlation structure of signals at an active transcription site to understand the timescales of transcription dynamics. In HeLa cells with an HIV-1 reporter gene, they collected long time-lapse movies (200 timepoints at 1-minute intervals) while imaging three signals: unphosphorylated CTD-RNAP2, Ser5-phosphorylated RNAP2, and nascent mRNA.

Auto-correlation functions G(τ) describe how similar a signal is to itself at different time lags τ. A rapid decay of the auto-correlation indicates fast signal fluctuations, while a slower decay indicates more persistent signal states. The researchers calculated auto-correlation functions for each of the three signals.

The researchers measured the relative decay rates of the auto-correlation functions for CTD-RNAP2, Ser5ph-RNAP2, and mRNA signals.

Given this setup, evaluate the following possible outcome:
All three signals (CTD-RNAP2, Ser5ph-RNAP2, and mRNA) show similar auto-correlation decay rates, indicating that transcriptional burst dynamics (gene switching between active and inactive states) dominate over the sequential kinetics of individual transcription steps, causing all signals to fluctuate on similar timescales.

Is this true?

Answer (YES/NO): NO